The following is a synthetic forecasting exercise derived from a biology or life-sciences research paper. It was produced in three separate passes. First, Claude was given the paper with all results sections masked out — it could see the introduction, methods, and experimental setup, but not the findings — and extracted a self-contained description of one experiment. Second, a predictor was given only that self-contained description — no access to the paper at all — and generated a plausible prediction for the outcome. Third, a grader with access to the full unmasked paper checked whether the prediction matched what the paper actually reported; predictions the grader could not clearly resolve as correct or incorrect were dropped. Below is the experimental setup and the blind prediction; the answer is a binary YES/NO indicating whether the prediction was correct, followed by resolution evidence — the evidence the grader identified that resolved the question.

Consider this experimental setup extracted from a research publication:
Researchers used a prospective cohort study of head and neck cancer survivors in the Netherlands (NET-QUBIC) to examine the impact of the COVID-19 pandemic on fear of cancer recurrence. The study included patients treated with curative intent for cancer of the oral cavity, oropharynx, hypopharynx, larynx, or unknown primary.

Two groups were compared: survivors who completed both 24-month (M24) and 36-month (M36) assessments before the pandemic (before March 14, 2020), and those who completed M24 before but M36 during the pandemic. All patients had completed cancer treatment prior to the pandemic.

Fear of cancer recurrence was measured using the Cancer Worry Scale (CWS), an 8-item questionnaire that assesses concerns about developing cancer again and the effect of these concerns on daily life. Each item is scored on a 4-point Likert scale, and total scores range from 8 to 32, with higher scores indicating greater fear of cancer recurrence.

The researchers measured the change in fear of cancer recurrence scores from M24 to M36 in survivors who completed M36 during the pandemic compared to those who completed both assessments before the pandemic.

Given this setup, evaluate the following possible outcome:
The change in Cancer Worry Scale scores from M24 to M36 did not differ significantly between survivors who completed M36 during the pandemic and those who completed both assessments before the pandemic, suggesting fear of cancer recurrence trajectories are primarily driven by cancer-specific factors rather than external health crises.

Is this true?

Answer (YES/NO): YES